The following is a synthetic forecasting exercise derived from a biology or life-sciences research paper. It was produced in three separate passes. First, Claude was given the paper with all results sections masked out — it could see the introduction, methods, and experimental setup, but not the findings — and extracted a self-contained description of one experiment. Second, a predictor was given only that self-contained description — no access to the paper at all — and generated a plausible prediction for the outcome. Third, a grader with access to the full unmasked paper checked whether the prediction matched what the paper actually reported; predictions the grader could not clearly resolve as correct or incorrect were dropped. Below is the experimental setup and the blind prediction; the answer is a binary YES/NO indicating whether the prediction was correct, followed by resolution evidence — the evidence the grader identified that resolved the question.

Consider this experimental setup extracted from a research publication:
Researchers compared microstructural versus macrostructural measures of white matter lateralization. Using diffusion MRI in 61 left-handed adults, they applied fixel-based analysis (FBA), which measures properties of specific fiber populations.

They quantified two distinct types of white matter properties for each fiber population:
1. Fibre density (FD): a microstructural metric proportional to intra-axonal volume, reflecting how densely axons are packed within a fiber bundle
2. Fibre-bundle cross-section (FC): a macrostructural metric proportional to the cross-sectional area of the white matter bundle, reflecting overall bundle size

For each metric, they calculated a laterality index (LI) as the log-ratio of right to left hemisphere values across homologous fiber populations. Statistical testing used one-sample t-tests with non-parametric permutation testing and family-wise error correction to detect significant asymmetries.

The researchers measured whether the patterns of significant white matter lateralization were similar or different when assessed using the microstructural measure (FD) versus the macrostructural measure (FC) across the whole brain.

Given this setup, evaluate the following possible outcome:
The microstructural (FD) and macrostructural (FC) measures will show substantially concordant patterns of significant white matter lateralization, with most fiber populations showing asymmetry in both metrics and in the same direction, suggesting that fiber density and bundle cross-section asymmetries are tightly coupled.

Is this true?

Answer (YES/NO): NO